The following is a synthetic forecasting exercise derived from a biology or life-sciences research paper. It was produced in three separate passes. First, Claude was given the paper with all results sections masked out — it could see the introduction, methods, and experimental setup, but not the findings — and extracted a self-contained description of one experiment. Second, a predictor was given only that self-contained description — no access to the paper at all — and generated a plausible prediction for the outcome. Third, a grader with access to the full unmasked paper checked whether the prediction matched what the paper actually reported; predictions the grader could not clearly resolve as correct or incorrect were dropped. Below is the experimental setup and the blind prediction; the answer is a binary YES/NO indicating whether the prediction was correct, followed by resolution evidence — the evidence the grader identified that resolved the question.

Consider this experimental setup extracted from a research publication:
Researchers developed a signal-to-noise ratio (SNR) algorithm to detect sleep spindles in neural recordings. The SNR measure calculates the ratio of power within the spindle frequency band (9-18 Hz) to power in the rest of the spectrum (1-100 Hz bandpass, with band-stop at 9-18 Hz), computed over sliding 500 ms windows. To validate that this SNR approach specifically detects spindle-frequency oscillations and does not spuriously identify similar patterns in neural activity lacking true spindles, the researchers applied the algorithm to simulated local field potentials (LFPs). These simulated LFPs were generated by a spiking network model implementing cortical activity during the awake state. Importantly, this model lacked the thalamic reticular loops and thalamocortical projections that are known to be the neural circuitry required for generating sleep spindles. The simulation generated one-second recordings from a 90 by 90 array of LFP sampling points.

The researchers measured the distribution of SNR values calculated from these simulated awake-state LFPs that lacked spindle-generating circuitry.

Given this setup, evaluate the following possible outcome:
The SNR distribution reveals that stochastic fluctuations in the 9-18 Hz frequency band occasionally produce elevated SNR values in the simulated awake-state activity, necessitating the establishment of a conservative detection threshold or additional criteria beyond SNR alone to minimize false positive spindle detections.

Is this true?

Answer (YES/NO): NO